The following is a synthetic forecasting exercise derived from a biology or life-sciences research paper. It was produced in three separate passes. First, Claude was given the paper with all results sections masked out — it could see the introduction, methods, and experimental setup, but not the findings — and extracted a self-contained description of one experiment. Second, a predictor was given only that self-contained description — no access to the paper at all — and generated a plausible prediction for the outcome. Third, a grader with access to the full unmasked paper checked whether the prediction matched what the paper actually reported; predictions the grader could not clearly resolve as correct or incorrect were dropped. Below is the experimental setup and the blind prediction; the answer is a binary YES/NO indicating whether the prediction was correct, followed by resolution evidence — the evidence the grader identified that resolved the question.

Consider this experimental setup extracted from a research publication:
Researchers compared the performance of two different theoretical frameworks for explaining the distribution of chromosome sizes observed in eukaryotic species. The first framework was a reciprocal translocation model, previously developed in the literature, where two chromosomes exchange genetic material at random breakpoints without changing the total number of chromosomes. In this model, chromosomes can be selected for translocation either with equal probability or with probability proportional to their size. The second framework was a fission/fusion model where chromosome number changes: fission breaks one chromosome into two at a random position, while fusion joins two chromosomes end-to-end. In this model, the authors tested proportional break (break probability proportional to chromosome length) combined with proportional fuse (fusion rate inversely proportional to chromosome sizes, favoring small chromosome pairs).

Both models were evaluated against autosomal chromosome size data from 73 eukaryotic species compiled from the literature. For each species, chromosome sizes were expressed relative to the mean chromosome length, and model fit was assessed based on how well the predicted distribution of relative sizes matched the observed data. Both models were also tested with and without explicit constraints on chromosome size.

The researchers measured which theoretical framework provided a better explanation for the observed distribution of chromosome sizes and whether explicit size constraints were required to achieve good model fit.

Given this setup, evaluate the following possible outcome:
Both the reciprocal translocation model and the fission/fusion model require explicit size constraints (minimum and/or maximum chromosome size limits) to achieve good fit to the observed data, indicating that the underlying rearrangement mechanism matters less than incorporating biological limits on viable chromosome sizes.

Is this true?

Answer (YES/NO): NO